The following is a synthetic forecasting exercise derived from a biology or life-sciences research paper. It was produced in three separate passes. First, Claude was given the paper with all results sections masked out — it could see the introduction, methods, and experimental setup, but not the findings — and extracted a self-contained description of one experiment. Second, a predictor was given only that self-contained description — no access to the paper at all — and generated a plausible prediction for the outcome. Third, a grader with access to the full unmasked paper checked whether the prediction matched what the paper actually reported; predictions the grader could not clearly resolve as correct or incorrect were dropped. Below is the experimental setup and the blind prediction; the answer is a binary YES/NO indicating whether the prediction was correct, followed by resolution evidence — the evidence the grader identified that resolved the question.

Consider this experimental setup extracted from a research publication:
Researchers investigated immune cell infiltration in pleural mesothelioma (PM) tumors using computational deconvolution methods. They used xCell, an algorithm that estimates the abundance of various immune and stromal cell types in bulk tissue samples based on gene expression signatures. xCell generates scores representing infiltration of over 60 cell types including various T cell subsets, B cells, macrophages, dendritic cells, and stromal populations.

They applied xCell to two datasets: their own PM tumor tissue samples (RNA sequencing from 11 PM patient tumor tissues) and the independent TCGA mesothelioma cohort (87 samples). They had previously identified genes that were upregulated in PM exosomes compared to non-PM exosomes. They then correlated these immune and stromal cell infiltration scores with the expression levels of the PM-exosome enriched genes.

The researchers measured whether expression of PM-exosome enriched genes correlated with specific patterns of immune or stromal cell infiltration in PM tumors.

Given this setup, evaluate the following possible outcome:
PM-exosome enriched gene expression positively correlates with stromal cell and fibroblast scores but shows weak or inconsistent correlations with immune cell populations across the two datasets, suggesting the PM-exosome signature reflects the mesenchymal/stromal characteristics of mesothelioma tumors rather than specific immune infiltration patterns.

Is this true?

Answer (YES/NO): NO